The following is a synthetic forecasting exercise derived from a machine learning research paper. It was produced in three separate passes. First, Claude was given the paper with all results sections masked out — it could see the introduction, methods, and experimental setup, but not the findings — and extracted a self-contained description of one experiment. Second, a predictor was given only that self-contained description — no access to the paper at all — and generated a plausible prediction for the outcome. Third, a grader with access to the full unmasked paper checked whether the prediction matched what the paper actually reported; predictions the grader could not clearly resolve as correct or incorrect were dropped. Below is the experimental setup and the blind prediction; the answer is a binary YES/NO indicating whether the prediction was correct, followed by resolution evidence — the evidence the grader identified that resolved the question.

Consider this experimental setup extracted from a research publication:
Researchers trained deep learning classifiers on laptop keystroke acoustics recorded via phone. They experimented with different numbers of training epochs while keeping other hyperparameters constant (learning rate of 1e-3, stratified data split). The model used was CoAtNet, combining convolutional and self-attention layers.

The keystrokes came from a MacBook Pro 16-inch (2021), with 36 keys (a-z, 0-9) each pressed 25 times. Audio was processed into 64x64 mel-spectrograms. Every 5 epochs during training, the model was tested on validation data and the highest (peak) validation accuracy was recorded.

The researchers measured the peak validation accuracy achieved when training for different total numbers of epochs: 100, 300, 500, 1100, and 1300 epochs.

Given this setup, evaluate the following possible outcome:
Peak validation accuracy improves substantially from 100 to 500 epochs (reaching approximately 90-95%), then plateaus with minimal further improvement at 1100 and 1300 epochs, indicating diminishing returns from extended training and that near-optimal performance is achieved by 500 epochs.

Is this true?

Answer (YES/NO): NO